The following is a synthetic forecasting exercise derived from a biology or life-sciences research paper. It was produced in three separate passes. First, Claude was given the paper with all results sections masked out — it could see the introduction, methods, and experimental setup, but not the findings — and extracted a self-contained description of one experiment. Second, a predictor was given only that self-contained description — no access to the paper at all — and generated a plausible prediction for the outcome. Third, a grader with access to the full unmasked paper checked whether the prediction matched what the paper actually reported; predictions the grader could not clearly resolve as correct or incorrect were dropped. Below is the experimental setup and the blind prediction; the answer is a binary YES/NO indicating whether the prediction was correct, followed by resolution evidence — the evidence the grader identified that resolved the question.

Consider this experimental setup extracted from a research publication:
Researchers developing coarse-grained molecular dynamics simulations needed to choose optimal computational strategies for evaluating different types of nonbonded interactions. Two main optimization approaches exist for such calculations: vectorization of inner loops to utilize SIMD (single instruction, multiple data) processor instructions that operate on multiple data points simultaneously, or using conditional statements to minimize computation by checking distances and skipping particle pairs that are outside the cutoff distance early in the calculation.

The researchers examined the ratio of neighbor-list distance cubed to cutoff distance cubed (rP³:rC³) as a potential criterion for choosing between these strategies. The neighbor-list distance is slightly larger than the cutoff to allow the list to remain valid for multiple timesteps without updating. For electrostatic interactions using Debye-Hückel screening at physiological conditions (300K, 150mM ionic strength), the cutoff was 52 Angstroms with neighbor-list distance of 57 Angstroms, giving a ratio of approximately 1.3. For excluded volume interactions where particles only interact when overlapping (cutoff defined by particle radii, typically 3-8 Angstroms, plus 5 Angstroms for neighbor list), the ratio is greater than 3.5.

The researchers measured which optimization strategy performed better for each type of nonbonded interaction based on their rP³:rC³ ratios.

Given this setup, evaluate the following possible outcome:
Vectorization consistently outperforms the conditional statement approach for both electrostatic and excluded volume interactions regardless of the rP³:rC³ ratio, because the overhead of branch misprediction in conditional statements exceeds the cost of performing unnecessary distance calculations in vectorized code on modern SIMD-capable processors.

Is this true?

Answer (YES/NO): NO